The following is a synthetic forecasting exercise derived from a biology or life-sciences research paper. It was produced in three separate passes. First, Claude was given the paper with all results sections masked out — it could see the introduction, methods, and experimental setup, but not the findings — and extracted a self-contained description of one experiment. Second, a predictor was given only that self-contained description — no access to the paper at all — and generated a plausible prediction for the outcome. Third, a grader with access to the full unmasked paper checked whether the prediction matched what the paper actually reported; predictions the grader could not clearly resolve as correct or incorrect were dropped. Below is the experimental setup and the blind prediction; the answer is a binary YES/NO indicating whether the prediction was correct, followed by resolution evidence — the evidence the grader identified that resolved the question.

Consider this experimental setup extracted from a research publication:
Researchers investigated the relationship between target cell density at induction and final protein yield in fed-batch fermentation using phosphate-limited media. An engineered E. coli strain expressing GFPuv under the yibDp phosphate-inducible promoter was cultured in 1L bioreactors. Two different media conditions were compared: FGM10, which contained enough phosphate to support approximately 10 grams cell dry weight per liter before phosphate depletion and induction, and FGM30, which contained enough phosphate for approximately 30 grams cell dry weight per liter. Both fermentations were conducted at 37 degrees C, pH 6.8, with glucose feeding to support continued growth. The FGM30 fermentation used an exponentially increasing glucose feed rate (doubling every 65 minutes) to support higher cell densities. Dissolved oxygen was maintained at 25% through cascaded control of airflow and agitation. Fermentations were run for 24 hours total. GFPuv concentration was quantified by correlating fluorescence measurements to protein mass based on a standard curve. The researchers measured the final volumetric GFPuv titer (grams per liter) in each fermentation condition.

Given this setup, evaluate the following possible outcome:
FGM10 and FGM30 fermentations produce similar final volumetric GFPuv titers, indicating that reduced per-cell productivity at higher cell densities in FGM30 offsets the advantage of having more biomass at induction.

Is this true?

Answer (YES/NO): NO